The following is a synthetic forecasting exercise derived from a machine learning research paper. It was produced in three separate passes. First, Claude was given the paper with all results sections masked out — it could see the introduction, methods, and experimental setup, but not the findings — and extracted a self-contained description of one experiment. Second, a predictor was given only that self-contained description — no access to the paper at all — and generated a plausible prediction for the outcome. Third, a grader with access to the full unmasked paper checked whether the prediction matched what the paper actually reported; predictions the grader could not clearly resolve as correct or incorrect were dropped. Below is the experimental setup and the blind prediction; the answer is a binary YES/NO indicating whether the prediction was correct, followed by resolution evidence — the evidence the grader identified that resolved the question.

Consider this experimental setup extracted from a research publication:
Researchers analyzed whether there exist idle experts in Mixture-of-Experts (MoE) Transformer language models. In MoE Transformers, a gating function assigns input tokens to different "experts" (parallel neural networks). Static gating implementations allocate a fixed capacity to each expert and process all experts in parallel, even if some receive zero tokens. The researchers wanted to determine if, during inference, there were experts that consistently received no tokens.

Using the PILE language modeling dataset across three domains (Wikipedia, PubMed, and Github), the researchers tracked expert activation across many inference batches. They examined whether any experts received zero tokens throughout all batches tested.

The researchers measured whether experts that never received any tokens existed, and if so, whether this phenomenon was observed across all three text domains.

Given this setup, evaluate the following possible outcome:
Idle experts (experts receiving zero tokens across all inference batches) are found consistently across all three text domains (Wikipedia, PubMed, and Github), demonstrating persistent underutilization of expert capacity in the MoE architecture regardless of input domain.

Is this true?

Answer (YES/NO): YES